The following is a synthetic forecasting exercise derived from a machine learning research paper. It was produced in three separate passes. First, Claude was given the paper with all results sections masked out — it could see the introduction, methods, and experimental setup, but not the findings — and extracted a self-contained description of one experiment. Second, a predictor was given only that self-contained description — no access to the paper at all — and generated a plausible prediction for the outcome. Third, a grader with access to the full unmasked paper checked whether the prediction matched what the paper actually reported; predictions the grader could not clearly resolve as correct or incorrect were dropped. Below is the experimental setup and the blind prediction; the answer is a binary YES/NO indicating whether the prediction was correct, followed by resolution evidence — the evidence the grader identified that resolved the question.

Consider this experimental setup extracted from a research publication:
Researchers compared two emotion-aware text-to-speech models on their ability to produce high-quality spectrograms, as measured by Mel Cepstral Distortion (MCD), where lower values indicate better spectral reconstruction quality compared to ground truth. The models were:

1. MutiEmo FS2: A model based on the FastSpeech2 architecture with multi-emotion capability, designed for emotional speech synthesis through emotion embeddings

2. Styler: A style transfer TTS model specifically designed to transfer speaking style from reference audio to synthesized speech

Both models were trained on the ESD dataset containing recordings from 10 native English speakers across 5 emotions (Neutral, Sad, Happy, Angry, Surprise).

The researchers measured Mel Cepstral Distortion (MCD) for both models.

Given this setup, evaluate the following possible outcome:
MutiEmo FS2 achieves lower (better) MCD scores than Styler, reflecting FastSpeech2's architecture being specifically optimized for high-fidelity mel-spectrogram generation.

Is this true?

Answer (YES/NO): YES